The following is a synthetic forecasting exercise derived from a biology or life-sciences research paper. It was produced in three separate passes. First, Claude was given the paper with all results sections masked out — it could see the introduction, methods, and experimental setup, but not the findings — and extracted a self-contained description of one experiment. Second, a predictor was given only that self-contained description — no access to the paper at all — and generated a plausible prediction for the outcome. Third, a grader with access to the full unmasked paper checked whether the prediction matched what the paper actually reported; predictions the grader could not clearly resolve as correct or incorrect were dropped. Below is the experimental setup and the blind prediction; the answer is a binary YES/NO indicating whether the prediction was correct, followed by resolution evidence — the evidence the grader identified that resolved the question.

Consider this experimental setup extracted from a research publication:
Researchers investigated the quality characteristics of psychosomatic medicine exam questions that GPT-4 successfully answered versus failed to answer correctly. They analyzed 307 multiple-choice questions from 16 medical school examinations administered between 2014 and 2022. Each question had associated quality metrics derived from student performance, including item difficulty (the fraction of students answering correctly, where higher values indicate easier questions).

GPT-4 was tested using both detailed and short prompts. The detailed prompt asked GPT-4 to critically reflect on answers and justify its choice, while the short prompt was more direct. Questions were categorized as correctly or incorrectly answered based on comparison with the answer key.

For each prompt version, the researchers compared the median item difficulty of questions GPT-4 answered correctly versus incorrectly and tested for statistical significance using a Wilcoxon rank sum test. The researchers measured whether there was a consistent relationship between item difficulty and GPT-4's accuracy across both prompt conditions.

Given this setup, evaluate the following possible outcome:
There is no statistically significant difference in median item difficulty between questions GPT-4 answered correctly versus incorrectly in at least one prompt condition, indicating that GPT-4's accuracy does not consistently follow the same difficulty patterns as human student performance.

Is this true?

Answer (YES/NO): NO